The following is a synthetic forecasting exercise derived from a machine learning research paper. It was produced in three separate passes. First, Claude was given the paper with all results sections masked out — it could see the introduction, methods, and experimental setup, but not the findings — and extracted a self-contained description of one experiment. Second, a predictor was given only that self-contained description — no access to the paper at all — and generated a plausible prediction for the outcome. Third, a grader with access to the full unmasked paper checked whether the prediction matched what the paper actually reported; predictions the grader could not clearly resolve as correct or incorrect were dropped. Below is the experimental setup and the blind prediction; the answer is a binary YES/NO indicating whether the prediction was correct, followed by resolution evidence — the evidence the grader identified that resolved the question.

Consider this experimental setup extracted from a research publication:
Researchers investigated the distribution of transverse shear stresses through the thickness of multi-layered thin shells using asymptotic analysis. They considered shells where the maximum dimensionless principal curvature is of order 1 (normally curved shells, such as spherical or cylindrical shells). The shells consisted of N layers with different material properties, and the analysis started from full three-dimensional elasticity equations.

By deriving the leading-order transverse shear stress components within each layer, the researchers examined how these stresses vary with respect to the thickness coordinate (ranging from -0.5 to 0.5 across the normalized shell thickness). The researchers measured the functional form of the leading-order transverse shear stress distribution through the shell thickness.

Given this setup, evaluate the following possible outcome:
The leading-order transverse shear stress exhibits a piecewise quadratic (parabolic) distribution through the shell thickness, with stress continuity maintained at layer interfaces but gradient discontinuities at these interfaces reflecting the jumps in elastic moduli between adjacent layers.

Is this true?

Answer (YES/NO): NO